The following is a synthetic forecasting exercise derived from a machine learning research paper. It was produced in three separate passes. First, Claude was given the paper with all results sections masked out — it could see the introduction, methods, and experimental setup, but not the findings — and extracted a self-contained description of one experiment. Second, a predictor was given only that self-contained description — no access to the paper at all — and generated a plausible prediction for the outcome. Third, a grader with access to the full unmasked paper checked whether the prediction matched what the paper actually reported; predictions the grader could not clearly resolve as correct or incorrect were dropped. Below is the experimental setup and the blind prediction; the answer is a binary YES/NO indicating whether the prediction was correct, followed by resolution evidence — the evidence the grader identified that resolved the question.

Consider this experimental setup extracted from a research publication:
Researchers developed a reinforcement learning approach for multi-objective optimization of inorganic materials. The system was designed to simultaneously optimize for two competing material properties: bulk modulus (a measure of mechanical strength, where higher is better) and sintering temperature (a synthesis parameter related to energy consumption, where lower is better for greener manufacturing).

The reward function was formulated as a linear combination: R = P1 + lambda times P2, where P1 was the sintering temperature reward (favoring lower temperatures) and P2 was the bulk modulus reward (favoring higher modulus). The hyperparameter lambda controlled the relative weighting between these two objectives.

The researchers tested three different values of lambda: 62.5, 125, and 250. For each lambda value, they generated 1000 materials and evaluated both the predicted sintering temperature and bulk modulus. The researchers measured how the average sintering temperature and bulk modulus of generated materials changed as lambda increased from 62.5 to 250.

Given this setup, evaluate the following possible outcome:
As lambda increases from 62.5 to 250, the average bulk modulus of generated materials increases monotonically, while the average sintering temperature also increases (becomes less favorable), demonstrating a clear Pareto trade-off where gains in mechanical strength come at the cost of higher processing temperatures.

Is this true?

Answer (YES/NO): YES